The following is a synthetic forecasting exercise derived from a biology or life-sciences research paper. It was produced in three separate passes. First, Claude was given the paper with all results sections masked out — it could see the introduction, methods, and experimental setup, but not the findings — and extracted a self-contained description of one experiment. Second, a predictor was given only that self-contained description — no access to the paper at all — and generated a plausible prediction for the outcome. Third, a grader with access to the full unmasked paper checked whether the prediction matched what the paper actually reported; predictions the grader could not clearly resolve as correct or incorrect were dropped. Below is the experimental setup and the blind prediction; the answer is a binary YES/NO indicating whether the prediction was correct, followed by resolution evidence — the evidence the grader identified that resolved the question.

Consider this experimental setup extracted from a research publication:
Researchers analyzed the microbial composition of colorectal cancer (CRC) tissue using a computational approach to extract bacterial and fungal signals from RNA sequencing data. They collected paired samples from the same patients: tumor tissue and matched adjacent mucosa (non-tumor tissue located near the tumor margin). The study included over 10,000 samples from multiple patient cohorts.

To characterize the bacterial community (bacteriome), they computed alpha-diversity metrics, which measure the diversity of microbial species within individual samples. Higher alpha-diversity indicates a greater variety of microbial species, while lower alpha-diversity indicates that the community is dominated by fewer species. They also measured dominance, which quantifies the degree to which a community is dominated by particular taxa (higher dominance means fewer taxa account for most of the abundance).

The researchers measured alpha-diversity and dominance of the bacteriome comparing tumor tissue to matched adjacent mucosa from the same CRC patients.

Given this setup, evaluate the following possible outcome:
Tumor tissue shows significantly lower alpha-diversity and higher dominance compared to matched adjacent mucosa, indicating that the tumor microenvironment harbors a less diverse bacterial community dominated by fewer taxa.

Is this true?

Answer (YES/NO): YES